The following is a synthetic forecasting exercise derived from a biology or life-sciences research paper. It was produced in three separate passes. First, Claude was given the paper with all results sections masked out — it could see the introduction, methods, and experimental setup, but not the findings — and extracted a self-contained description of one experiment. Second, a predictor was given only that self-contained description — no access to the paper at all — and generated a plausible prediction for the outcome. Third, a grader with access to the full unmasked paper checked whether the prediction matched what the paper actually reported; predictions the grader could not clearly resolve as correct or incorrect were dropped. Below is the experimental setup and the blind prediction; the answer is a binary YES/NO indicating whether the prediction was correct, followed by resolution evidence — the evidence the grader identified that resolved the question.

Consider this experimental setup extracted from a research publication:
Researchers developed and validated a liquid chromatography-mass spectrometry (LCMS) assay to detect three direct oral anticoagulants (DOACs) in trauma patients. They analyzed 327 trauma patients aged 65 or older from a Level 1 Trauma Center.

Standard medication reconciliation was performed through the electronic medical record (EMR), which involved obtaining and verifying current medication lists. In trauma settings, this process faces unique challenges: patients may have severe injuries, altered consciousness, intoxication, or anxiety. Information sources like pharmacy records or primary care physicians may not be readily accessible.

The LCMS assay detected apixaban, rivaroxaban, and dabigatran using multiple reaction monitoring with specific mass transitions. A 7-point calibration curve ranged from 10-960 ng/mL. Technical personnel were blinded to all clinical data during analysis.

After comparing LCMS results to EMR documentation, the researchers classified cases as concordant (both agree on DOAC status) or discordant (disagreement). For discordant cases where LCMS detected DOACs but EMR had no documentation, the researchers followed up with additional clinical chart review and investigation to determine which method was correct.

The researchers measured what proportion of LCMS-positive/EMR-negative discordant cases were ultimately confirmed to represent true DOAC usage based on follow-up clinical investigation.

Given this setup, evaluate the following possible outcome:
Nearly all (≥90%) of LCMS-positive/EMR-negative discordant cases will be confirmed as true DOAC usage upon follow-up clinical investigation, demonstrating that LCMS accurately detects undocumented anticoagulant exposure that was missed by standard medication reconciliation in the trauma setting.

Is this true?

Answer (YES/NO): NO